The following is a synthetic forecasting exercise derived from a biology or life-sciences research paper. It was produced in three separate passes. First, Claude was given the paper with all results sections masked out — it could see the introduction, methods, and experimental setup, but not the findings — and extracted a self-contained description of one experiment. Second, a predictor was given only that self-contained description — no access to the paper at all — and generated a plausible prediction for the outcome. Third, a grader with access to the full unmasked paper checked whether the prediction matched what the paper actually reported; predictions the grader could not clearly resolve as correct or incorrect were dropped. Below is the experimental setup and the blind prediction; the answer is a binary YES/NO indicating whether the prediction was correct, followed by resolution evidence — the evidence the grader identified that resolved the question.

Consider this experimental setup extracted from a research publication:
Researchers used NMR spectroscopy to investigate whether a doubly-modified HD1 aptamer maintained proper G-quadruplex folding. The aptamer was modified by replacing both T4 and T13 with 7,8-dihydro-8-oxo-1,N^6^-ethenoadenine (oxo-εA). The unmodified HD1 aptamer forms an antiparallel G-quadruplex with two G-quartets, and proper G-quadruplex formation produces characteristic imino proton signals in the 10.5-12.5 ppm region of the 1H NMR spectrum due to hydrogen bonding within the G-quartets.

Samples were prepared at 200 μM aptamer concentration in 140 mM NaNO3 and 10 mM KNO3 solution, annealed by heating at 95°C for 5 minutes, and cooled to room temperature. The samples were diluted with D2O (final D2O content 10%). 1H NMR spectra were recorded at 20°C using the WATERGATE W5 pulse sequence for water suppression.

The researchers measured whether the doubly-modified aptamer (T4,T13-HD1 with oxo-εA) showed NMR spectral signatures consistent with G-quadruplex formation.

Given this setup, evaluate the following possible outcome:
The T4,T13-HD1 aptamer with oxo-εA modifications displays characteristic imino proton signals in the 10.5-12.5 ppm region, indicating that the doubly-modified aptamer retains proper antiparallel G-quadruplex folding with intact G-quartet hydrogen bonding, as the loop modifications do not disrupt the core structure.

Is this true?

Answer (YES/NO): YES